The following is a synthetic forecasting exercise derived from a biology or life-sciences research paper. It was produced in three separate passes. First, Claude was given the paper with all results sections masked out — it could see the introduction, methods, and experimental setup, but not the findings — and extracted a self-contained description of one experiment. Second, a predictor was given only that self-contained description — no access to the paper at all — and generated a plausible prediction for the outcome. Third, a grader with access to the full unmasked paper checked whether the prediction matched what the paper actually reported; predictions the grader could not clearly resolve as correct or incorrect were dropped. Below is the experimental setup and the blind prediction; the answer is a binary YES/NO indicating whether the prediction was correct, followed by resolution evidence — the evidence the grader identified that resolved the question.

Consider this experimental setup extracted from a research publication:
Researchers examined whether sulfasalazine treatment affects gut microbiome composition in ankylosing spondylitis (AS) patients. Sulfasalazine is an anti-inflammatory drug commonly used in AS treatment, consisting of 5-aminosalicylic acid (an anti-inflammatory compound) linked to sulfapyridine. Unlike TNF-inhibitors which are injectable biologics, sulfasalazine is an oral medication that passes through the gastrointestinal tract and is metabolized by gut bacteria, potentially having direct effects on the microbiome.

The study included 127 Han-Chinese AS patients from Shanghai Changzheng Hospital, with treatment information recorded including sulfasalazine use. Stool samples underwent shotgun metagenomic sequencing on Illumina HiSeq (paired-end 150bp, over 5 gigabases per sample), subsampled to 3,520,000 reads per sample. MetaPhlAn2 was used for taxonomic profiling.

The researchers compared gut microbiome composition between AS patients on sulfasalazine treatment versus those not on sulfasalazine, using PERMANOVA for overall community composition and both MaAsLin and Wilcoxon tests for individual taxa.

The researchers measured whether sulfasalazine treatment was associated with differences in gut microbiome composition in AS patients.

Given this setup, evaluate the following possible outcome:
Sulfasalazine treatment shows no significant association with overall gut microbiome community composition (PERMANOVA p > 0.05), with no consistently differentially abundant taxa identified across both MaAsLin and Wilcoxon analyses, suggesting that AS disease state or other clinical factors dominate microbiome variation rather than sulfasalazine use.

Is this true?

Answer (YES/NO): YES